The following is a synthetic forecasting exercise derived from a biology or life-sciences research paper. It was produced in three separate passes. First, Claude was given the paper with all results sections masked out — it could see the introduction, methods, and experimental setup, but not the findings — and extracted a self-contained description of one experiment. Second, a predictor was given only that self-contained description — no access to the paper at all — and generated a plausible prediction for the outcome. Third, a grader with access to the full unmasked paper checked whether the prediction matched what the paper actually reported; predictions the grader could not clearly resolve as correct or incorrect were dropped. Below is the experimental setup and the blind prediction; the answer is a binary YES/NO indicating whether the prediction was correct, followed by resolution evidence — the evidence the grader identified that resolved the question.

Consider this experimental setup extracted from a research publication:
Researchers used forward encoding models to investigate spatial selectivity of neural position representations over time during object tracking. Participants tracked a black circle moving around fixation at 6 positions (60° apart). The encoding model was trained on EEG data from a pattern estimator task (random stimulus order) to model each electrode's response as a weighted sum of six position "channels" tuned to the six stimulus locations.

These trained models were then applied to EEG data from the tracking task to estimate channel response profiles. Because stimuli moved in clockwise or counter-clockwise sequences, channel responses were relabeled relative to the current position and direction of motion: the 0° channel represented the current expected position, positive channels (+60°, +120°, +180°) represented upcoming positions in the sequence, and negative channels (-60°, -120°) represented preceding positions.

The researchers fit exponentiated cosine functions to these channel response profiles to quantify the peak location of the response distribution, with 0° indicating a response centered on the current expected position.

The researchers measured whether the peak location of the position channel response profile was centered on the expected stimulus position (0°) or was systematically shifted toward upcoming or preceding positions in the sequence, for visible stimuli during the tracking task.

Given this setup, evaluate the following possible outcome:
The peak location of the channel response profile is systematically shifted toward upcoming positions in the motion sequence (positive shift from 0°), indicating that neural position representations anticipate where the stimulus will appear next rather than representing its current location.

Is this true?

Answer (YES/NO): NO